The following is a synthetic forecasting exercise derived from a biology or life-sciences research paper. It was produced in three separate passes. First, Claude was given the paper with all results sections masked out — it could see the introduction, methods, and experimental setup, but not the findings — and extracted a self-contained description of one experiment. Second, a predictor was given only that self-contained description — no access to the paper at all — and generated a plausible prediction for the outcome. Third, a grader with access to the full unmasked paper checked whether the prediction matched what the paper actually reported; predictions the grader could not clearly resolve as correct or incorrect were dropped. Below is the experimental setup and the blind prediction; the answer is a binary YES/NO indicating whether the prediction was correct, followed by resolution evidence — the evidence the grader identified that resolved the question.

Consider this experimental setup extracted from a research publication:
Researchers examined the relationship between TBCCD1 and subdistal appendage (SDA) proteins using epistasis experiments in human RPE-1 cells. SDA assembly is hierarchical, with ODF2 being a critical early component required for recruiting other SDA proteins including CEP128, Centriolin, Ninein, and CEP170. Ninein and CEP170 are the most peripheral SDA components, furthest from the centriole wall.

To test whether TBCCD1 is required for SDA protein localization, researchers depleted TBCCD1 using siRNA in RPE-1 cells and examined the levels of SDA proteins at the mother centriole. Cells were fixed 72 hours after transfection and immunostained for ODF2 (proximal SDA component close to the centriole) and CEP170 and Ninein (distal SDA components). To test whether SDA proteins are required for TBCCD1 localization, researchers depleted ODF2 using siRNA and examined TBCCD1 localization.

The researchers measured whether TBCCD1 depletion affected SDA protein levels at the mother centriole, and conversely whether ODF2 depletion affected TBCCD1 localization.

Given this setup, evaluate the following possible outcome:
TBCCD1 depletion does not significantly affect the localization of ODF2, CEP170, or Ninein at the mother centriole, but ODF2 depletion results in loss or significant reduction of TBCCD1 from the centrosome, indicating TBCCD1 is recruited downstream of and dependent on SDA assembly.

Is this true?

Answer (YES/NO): NO